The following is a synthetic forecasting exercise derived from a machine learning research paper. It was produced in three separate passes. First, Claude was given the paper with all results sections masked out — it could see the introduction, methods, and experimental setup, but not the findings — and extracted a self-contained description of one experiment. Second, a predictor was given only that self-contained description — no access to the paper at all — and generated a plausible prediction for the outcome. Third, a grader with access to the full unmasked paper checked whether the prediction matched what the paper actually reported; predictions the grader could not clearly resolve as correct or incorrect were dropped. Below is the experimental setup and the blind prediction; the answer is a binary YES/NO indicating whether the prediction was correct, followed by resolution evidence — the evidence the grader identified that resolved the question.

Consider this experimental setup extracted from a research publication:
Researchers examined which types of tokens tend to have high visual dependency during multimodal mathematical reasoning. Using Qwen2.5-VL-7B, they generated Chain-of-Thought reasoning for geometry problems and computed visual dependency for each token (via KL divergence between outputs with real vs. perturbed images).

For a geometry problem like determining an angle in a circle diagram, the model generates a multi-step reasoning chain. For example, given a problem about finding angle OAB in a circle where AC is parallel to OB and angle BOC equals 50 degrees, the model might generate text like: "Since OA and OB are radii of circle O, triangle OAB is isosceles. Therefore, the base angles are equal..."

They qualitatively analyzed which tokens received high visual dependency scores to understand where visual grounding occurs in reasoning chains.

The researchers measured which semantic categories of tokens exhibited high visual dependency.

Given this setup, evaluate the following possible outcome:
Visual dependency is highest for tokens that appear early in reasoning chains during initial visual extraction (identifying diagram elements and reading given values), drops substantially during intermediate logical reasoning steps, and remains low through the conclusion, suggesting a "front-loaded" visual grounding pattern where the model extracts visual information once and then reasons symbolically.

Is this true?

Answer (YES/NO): NO